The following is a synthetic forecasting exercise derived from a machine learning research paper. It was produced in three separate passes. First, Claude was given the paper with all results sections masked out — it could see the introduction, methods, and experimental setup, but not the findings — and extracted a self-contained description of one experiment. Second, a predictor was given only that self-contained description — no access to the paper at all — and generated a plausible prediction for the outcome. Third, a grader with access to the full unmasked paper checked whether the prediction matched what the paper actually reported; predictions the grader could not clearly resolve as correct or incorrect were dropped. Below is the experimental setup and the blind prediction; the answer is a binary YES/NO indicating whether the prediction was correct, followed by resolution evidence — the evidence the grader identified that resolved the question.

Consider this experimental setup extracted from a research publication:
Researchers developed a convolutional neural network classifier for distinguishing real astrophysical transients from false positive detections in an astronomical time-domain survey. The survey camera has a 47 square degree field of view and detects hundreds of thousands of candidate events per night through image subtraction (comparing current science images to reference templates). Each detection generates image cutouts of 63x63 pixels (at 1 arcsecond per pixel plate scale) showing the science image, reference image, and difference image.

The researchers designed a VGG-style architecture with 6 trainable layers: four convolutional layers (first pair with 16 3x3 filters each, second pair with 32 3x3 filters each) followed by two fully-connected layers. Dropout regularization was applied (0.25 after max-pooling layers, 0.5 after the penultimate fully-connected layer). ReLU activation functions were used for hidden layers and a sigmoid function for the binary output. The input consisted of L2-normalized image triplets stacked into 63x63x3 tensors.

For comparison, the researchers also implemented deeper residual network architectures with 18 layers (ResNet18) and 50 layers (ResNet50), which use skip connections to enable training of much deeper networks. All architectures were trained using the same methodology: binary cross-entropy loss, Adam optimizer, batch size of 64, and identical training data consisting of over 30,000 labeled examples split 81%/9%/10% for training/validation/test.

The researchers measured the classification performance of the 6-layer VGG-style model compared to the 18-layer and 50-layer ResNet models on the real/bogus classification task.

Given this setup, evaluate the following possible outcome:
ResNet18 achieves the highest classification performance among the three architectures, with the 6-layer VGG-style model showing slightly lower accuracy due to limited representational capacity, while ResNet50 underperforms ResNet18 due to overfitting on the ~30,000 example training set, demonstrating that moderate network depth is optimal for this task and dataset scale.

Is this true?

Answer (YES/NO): NO